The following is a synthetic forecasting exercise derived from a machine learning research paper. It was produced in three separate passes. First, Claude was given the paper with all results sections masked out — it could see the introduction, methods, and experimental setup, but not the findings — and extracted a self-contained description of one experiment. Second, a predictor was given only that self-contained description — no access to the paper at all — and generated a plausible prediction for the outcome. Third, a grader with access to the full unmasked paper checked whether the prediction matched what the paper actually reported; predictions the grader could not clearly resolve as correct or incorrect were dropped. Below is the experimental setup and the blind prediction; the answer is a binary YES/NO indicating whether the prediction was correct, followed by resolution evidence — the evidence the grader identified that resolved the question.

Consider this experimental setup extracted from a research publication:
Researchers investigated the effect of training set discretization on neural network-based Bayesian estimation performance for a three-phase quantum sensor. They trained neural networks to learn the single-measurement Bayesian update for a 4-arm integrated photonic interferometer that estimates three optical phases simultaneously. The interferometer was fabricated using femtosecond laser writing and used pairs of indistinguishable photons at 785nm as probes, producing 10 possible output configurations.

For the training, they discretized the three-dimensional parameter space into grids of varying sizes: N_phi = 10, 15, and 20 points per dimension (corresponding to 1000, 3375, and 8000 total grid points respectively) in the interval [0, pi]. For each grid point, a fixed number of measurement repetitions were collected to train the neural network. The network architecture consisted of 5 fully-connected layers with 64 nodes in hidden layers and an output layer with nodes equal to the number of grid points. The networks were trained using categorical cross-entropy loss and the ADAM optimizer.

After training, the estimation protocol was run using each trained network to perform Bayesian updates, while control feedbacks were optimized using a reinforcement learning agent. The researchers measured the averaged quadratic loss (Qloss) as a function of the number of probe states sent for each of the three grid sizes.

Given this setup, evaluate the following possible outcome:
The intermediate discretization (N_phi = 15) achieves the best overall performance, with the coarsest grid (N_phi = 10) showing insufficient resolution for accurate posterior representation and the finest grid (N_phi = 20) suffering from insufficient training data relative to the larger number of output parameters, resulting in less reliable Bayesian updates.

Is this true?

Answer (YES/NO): NO